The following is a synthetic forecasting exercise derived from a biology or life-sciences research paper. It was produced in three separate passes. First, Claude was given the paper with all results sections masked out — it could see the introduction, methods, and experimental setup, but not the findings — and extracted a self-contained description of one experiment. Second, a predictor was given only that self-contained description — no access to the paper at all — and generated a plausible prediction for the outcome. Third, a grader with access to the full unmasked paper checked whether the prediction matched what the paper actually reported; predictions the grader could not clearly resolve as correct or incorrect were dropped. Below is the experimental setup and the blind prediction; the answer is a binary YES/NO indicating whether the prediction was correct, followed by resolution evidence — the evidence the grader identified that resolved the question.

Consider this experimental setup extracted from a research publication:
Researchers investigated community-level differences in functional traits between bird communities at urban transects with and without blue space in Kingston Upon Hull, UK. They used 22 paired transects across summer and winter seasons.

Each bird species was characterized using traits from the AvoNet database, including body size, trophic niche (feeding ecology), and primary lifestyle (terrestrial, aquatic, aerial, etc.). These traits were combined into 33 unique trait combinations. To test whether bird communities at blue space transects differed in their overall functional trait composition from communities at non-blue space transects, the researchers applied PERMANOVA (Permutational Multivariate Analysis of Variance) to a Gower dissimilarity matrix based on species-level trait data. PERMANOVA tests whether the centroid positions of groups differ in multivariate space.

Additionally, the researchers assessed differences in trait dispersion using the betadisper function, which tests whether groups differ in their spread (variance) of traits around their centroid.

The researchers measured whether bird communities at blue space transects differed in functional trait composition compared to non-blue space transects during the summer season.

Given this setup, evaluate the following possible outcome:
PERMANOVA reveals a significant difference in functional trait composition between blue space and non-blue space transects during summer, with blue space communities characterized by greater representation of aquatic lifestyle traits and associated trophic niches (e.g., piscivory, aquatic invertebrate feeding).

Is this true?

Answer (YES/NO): NO